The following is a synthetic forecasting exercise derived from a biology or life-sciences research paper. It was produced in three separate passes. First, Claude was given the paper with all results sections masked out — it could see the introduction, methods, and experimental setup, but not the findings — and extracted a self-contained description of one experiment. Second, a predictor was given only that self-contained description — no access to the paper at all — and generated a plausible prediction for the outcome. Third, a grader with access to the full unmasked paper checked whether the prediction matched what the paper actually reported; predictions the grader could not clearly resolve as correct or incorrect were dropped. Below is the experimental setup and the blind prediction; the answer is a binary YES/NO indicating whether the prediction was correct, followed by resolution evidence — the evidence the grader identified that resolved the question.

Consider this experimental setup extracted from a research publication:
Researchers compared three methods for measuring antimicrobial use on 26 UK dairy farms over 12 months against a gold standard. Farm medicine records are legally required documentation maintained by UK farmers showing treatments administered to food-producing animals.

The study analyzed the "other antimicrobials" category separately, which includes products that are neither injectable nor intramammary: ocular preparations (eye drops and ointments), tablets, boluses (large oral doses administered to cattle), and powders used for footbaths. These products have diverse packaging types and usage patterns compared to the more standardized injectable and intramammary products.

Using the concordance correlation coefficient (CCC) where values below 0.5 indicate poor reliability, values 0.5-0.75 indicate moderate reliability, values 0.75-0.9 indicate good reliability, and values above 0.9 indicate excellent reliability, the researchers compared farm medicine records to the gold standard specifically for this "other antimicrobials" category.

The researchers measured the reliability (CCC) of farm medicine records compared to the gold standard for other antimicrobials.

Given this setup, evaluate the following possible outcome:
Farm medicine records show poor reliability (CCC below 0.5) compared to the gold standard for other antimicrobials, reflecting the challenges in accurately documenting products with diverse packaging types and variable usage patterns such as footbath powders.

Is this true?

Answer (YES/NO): NO